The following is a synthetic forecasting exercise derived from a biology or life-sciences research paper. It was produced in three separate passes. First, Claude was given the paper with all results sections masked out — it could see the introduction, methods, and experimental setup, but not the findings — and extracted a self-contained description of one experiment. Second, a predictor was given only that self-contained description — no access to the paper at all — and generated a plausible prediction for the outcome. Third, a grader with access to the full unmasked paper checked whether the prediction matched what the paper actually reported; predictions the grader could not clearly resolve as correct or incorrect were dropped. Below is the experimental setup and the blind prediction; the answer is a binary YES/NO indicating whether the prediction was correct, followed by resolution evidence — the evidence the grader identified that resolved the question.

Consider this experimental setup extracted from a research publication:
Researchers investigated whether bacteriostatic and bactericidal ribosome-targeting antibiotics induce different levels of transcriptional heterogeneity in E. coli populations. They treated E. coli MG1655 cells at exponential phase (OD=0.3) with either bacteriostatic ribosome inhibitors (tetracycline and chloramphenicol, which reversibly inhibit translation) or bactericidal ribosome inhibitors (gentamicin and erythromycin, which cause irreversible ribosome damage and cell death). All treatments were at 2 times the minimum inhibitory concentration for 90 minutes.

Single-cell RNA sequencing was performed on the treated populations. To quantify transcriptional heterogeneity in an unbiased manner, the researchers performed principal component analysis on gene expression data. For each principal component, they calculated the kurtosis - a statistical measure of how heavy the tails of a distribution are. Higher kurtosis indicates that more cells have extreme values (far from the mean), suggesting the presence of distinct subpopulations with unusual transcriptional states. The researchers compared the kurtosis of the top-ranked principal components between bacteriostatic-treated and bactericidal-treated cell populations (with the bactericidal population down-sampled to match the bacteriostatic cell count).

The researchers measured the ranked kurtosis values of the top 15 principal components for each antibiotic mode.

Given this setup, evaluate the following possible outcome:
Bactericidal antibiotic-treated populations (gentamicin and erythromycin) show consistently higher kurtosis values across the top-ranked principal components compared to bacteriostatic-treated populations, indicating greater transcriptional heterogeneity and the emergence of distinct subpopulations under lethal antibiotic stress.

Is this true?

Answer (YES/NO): NO